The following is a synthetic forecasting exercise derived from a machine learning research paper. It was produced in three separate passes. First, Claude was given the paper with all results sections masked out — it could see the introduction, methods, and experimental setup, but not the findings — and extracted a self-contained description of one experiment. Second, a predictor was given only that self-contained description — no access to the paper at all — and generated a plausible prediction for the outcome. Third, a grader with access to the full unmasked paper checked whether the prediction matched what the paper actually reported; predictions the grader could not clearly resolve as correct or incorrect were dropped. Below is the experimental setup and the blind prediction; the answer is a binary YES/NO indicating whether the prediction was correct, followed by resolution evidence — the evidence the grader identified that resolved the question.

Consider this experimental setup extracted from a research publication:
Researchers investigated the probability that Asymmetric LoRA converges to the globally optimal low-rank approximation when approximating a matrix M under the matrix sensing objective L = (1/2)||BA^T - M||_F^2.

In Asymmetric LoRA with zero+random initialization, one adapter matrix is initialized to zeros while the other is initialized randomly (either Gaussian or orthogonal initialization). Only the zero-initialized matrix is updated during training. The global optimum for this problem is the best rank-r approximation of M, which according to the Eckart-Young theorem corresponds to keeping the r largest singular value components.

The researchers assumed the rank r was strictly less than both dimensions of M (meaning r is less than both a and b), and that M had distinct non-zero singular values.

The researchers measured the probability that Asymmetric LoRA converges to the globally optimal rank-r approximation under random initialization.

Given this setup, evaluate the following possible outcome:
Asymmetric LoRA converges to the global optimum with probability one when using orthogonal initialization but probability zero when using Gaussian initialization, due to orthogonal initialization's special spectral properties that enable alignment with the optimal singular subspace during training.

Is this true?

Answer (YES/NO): NO